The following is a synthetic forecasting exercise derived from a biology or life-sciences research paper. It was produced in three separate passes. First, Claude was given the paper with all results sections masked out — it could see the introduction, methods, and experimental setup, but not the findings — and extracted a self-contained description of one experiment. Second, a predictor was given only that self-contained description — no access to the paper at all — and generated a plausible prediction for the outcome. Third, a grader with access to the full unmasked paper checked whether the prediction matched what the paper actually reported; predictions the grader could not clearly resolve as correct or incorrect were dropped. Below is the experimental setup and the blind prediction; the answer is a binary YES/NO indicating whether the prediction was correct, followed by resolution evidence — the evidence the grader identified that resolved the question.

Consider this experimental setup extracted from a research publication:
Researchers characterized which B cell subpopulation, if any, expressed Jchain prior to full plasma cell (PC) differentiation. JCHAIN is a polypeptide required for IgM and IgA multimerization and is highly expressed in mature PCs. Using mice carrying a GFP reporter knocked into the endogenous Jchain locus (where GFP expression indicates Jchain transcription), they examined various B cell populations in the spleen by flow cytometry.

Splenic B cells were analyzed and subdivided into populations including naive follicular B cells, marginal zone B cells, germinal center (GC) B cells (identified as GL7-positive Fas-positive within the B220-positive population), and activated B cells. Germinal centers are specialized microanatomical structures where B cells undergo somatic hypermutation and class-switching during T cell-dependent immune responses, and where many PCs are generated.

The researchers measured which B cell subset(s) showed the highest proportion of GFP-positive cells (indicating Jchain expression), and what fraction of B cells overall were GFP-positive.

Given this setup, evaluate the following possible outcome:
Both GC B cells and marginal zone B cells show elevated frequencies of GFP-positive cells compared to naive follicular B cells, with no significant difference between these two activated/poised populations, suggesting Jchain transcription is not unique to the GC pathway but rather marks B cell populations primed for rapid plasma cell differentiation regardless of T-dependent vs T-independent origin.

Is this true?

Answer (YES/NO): NO